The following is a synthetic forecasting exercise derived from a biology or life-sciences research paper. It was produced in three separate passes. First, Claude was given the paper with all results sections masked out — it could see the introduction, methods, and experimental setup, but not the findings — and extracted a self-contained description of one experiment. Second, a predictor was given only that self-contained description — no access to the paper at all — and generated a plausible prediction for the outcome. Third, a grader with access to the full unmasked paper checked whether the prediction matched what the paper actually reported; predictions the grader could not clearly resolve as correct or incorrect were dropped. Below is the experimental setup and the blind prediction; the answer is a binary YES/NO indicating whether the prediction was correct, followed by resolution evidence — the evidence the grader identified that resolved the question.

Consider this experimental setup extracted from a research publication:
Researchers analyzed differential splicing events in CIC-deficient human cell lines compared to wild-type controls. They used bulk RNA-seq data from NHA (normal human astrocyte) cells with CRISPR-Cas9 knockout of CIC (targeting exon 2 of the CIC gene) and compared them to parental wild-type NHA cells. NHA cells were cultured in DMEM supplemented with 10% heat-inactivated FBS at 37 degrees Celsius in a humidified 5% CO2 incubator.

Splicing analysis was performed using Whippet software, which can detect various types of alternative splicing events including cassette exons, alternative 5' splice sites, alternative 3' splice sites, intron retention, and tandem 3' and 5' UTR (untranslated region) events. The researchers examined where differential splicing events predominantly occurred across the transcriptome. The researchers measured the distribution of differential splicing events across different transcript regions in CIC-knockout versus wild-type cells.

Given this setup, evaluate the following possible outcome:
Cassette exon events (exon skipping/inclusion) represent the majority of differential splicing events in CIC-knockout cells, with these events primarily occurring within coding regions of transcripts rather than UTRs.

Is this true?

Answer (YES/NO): NO